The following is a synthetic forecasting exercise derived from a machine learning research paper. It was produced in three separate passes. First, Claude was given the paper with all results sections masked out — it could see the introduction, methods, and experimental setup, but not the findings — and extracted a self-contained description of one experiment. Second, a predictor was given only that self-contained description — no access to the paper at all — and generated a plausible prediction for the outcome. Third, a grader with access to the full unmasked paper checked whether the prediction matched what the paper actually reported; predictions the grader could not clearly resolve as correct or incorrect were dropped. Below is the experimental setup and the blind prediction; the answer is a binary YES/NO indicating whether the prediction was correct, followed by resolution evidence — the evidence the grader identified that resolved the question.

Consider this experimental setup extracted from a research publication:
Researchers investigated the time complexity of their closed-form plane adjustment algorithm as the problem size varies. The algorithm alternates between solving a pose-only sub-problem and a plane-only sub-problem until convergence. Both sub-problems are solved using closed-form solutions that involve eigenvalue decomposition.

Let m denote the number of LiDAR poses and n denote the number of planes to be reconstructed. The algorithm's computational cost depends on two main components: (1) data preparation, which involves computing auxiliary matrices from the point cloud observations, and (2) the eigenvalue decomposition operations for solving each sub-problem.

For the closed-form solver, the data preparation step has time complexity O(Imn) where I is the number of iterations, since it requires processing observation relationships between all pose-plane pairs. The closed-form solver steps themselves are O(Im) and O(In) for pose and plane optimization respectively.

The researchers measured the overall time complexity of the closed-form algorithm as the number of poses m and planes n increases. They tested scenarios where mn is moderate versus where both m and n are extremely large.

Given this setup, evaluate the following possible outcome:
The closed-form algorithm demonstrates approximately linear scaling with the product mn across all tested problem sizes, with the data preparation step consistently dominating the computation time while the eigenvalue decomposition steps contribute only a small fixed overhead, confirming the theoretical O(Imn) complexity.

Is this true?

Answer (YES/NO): NO